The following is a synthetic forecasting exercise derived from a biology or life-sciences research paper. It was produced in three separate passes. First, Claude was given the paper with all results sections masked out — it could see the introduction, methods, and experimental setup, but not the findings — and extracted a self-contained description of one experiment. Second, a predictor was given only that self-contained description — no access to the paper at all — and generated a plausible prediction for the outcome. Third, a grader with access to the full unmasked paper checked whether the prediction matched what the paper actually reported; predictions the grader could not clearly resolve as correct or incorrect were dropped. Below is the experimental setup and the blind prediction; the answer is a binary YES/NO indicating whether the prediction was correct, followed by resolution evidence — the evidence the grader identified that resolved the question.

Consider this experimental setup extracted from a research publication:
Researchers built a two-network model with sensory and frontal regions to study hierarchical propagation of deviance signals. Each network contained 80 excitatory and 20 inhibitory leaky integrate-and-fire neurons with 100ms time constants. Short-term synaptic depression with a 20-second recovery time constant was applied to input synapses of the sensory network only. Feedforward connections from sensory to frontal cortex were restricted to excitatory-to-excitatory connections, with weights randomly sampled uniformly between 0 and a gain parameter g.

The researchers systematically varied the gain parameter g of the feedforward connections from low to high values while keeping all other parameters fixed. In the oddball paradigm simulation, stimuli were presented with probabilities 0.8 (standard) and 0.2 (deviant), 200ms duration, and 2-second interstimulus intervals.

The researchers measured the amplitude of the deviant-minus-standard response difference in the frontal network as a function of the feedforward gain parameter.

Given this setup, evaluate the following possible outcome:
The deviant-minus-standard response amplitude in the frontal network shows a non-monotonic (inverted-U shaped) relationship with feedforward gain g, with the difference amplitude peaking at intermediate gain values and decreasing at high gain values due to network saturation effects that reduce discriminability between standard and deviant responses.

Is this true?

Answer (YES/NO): NO